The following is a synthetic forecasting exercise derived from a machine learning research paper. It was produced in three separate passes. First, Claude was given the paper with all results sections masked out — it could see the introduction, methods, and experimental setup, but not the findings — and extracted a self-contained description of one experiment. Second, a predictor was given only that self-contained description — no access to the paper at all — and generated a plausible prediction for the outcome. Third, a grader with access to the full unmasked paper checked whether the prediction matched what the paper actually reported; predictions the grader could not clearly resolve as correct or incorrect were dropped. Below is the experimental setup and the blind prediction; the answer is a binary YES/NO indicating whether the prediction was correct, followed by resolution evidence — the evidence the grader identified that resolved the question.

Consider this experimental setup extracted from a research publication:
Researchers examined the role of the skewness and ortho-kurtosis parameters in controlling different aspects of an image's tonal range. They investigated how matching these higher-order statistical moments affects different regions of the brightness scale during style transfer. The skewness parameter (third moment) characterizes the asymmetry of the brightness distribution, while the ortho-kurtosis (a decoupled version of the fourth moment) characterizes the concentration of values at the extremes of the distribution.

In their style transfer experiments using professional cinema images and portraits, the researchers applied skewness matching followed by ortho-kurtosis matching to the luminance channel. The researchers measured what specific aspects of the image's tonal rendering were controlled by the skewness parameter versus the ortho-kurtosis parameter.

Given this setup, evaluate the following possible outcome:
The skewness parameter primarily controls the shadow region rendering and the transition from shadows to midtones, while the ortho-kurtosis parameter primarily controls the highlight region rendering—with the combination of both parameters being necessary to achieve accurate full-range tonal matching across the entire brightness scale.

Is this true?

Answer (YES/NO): NO